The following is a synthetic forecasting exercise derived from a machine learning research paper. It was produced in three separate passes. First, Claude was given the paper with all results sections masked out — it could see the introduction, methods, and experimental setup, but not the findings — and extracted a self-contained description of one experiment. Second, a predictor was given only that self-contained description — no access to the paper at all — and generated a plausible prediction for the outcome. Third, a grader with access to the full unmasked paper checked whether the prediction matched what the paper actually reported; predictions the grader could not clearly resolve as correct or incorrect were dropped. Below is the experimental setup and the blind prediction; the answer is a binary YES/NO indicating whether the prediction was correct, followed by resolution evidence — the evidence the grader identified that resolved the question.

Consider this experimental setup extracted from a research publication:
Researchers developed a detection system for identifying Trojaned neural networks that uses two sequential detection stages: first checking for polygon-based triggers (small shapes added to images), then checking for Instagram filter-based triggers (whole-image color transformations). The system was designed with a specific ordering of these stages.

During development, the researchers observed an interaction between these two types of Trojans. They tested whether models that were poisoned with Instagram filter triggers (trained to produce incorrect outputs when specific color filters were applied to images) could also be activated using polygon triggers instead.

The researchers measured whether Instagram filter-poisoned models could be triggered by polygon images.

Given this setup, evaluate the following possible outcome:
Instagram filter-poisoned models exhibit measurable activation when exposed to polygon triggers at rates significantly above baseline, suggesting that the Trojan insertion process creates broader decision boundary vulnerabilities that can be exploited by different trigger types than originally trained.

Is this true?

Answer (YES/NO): YES